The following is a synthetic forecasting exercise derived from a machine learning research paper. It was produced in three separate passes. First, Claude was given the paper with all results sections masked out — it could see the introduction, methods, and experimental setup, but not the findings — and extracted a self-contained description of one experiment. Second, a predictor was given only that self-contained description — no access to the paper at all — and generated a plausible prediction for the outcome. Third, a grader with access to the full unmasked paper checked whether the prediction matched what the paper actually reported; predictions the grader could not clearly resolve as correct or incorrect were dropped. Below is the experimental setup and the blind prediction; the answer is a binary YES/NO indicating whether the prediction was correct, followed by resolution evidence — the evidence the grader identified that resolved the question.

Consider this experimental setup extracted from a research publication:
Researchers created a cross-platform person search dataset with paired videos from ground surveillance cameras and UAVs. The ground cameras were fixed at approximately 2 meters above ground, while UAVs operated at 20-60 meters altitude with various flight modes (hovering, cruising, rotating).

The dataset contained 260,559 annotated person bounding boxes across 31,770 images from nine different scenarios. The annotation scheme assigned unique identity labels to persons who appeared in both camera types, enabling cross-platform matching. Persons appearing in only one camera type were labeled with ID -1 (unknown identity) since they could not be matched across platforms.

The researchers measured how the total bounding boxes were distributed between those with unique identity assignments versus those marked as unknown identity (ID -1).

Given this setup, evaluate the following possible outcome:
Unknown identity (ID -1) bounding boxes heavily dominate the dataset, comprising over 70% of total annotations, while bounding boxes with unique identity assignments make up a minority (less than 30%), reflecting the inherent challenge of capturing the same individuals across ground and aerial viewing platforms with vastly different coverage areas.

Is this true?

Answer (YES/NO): NO